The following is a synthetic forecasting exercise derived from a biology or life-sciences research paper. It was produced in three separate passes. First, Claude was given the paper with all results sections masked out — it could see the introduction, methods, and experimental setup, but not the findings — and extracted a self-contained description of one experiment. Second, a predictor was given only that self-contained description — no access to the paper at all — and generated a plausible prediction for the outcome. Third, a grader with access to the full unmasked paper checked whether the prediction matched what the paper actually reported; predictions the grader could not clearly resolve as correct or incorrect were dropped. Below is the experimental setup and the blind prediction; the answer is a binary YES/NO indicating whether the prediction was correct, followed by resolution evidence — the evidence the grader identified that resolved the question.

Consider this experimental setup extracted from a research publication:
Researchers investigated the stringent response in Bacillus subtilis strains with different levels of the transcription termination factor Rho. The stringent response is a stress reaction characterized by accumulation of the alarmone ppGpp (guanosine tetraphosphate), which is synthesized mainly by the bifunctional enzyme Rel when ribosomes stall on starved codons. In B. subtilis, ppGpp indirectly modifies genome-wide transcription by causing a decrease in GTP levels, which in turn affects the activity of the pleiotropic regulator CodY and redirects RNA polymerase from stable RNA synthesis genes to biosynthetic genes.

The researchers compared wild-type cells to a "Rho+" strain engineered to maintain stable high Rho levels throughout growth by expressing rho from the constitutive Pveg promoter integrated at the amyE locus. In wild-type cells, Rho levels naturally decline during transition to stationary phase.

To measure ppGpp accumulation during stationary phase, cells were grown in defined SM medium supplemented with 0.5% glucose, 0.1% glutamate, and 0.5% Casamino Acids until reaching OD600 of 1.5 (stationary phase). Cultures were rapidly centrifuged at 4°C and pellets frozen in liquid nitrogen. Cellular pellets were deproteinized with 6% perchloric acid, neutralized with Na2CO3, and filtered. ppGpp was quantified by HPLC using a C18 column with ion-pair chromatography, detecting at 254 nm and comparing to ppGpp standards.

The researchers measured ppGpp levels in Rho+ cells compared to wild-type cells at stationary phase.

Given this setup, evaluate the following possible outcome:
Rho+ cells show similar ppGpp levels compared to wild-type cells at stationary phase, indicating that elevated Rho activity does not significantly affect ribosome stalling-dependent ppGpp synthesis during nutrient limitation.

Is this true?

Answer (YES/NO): NO